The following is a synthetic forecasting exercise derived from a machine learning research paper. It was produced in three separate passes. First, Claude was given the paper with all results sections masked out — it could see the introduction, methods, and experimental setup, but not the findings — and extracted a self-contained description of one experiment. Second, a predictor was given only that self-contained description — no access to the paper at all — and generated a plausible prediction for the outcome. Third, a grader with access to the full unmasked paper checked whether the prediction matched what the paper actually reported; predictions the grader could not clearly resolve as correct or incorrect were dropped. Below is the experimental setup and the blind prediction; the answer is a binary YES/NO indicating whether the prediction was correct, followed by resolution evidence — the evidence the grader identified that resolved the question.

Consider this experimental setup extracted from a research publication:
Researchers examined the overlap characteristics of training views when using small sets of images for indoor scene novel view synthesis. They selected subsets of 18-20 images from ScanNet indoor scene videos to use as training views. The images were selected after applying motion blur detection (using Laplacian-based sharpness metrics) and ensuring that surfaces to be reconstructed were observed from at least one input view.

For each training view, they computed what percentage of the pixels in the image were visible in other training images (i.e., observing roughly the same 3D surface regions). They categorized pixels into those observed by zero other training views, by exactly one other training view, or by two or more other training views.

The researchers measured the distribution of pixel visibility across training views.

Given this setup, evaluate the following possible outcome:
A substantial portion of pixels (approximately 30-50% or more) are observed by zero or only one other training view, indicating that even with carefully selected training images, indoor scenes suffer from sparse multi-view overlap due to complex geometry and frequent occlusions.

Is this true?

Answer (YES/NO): YES